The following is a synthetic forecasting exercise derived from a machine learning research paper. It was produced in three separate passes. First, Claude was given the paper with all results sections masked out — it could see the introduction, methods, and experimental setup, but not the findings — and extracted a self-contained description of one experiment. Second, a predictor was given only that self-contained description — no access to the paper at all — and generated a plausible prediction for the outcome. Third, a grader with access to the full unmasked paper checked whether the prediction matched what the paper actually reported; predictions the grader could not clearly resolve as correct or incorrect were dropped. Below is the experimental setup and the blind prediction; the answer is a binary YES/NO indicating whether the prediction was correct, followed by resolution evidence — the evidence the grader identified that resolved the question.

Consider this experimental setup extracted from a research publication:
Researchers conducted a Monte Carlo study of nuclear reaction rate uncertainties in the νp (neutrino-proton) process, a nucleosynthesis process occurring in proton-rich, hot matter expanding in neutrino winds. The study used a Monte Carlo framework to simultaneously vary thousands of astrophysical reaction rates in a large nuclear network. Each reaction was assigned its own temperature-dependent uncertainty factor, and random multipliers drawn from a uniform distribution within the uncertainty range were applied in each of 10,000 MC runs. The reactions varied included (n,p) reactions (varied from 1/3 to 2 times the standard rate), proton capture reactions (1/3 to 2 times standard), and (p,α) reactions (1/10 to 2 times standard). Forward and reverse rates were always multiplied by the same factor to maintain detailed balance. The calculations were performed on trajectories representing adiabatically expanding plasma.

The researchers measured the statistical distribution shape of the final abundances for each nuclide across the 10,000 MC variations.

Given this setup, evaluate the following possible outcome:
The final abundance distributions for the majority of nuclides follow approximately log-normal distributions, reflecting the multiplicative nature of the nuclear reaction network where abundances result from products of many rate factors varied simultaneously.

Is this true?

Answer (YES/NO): YES